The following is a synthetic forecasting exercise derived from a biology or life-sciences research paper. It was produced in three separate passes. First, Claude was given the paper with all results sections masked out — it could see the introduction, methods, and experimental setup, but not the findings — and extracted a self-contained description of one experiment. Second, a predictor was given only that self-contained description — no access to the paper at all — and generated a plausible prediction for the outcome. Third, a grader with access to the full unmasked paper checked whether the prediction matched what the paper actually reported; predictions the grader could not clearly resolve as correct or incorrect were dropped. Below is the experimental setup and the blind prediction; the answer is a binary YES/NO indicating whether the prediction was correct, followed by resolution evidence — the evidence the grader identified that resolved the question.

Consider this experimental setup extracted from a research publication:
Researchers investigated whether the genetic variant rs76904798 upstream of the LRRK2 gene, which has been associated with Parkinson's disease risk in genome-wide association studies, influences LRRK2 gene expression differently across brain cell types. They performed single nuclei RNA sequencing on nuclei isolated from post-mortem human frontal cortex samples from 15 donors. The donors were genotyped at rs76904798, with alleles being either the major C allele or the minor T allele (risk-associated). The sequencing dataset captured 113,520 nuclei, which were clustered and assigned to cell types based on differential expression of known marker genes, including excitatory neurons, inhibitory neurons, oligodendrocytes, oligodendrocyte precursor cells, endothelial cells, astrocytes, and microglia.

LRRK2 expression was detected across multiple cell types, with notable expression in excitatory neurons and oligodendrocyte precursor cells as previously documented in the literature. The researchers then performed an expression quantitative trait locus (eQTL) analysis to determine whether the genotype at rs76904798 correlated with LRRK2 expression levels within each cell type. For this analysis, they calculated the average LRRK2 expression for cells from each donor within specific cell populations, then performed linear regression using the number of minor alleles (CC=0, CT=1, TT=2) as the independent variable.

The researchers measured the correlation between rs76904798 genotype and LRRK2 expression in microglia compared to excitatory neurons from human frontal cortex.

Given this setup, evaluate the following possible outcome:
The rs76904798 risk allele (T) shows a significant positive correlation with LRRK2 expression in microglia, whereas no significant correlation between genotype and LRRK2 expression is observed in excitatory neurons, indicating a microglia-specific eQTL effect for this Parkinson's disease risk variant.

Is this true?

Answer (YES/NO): YES